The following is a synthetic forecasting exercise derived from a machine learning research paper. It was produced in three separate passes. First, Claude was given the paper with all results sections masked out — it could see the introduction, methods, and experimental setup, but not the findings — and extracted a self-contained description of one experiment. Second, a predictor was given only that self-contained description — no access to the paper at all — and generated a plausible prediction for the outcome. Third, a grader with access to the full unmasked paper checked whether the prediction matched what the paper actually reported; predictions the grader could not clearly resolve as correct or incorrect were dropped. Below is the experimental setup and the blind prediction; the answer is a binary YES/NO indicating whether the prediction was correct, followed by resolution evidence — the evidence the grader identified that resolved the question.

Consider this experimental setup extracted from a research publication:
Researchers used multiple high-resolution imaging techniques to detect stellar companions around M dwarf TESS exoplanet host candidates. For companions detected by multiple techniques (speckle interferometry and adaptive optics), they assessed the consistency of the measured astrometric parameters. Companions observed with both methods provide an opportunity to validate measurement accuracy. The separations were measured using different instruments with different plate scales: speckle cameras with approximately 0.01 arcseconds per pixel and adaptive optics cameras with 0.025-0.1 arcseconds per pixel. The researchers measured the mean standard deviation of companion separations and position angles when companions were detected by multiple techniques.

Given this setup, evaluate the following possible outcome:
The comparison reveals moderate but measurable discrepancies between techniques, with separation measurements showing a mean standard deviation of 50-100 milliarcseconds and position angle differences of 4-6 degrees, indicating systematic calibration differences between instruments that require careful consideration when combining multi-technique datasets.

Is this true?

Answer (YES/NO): NO